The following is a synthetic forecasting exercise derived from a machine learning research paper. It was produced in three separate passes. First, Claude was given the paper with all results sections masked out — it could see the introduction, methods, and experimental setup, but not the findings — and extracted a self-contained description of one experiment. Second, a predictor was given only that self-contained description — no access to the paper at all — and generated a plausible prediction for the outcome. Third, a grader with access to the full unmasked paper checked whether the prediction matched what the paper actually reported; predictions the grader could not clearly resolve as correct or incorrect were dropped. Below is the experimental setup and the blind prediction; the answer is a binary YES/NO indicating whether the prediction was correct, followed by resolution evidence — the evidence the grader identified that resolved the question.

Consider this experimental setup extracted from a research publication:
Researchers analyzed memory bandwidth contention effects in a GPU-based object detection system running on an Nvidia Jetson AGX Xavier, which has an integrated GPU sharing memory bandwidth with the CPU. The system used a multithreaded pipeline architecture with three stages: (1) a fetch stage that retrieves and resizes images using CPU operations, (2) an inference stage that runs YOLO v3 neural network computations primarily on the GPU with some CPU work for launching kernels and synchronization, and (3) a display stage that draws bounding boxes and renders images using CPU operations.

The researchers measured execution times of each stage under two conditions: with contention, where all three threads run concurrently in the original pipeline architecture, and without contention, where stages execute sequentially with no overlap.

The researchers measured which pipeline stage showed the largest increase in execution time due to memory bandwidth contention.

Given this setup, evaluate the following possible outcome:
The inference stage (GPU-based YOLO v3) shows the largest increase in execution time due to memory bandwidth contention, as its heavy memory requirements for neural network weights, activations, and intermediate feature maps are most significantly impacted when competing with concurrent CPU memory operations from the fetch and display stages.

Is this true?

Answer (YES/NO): YES